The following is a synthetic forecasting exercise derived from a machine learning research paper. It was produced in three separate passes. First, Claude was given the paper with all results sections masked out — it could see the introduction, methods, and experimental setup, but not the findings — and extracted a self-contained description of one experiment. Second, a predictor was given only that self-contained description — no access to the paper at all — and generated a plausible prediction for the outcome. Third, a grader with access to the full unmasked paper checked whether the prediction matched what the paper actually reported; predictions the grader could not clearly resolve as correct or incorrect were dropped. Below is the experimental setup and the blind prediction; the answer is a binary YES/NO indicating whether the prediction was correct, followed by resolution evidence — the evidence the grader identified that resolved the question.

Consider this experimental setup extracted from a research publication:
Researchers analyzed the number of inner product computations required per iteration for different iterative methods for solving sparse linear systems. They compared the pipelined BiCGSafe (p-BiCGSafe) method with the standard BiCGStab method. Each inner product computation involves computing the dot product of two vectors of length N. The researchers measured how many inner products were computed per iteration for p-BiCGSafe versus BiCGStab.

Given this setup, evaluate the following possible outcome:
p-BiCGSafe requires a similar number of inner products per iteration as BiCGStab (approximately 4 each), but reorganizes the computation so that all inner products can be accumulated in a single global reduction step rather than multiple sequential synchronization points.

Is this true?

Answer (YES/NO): NO